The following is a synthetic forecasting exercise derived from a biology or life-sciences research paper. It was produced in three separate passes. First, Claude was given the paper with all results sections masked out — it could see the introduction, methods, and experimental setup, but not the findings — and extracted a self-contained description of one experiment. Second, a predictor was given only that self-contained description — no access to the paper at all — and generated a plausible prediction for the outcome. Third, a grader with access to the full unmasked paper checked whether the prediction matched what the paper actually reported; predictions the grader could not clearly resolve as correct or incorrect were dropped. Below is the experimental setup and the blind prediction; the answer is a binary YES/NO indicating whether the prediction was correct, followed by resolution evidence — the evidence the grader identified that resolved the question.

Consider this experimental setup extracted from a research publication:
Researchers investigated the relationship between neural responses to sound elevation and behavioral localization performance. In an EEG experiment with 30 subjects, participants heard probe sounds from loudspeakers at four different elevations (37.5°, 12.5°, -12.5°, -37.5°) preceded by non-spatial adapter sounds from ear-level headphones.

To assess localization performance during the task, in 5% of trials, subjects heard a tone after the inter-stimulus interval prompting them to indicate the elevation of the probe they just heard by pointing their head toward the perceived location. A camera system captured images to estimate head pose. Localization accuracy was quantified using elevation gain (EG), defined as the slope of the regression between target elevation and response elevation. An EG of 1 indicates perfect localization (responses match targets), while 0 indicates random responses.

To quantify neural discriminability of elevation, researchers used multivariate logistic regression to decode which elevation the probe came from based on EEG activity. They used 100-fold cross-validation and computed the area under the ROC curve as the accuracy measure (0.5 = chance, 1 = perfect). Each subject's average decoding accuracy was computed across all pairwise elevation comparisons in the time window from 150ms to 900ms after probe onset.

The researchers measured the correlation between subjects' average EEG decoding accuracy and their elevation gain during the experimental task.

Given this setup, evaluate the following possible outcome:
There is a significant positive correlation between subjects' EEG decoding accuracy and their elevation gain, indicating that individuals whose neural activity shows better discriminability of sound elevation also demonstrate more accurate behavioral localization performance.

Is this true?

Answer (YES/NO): YES